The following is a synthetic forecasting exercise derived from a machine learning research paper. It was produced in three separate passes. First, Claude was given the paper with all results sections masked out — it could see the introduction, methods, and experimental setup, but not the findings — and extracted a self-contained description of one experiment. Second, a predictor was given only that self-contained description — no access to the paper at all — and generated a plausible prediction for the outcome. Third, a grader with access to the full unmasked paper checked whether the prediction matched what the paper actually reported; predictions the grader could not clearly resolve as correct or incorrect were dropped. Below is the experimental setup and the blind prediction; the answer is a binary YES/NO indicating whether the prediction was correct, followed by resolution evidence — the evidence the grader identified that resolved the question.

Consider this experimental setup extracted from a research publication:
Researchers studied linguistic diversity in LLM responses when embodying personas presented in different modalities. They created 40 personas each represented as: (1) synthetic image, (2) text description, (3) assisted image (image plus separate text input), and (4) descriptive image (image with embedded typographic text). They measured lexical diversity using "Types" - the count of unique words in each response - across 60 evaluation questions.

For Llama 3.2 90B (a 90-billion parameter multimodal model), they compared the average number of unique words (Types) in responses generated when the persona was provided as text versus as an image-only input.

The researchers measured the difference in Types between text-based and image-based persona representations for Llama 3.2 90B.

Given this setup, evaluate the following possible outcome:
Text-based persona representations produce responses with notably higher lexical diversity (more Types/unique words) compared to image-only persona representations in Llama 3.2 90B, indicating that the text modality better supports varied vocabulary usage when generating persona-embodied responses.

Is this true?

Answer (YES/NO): YES